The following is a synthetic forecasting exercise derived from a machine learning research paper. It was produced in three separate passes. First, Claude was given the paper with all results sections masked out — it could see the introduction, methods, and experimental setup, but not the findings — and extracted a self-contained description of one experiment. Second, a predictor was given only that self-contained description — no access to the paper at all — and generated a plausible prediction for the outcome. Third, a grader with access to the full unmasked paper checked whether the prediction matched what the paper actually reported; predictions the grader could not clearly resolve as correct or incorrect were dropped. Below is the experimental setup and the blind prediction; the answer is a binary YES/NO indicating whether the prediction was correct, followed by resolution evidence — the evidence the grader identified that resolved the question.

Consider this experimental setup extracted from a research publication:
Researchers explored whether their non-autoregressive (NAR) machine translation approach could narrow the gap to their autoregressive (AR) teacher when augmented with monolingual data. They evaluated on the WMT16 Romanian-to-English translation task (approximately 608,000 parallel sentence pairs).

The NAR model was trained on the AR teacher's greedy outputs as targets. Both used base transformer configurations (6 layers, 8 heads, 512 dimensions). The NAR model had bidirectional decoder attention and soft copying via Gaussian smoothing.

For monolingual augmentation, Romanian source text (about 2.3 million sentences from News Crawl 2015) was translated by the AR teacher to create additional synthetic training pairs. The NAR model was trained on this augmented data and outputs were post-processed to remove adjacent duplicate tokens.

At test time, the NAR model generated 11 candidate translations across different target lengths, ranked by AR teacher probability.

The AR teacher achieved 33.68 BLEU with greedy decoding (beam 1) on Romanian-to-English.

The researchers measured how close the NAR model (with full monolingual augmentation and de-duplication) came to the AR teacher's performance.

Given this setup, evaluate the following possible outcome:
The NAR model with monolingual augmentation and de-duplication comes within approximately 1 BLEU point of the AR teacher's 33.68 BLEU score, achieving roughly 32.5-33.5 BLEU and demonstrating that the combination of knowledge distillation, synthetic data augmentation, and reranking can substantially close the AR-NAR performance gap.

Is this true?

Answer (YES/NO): NO